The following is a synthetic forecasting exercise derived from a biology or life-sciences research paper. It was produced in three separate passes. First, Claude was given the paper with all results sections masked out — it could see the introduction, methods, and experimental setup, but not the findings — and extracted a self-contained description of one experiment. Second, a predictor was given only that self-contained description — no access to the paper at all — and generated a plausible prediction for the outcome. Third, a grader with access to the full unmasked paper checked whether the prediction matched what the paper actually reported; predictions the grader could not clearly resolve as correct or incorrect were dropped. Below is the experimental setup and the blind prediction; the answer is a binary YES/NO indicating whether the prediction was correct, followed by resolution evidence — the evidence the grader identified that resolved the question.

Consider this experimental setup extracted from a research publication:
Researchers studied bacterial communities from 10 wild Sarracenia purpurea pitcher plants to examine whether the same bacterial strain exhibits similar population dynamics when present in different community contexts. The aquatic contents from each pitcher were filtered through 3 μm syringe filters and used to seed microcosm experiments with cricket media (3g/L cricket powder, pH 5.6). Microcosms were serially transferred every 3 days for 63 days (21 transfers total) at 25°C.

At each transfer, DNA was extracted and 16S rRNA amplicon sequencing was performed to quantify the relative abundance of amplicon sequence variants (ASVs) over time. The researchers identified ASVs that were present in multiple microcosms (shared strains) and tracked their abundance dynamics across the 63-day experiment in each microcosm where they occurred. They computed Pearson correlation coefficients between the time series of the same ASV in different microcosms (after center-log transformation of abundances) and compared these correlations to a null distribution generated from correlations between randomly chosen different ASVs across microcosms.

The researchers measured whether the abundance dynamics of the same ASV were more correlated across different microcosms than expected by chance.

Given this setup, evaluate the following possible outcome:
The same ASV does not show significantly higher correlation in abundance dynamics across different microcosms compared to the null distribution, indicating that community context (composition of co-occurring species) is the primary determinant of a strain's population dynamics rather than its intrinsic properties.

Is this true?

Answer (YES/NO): NO